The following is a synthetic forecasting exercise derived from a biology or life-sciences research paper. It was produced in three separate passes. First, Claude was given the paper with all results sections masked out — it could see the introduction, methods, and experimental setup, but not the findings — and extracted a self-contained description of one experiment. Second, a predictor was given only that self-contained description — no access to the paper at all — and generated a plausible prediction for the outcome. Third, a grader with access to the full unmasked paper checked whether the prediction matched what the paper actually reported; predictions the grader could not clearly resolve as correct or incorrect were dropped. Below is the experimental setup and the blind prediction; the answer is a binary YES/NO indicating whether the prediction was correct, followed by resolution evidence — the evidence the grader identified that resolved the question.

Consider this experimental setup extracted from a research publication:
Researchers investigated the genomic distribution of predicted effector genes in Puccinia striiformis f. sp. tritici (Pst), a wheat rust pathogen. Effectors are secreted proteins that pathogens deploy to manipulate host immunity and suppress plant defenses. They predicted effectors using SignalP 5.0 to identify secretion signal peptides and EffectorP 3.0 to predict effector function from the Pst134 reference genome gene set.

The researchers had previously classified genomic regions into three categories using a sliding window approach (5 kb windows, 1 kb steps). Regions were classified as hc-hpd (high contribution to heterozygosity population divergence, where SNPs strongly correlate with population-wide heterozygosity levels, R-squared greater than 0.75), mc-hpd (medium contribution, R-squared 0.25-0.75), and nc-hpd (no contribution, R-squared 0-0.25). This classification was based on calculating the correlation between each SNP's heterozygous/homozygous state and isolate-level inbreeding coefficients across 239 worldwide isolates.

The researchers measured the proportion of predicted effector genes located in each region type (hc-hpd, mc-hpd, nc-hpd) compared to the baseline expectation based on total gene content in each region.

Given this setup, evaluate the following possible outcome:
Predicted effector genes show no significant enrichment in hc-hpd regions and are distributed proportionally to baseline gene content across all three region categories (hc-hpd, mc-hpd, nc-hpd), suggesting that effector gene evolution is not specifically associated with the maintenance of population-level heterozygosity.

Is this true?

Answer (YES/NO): NO